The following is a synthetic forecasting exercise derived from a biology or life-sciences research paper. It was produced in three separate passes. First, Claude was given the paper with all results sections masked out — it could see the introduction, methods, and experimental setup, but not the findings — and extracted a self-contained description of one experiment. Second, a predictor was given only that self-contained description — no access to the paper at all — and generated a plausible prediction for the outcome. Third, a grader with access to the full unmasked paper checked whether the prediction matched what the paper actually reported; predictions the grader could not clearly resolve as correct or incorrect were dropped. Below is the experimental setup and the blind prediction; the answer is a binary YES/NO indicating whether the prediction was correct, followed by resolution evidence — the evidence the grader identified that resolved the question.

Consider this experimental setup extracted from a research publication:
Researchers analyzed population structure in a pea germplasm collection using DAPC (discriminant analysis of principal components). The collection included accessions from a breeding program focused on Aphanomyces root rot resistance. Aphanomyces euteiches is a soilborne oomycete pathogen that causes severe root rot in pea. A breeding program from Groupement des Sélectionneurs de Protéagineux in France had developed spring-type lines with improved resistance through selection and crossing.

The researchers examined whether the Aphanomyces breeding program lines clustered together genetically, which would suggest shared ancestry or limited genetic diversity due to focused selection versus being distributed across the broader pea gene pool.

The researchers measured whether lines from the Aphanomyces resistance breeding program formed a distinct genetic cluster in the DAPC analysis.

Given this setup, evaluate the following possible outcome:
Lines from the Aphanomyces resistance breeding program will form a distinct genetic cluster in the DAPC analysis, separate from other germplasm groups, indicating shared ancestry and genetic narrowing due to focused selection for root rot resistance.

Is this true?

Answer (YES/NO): YES